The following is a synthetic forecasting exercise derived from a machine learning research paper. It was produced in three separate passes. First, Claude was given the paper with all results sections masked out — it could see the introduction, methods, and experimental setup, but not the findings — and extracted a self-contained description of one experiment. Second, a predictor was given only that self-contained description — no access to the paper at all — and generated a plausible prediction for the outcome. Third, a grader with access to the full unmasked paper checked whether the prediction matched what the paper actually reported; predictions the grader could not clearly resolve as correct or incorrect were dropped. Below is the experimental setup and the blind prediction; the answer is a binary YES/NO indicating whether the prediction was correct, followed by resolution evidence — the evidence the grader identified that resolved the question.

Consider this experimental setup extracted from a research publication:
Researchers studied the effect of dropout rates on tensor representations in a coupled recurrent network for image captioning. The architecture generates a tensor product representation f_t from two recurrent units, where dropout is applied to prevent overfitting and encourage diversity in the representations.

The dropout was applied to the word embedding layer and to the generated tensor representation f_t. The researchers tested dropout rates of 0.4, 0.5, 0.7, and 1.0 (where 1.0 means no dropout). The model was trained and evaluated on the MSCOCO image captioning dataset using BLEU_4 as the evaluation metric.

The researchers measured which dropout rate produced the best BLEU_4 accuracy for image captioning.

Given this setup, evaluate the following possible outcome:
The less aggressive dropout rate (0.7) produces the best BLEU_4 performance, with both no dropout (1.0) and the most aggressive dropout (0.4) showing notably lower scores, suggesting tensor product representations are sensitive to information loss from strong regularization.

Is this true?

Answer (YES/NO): NO